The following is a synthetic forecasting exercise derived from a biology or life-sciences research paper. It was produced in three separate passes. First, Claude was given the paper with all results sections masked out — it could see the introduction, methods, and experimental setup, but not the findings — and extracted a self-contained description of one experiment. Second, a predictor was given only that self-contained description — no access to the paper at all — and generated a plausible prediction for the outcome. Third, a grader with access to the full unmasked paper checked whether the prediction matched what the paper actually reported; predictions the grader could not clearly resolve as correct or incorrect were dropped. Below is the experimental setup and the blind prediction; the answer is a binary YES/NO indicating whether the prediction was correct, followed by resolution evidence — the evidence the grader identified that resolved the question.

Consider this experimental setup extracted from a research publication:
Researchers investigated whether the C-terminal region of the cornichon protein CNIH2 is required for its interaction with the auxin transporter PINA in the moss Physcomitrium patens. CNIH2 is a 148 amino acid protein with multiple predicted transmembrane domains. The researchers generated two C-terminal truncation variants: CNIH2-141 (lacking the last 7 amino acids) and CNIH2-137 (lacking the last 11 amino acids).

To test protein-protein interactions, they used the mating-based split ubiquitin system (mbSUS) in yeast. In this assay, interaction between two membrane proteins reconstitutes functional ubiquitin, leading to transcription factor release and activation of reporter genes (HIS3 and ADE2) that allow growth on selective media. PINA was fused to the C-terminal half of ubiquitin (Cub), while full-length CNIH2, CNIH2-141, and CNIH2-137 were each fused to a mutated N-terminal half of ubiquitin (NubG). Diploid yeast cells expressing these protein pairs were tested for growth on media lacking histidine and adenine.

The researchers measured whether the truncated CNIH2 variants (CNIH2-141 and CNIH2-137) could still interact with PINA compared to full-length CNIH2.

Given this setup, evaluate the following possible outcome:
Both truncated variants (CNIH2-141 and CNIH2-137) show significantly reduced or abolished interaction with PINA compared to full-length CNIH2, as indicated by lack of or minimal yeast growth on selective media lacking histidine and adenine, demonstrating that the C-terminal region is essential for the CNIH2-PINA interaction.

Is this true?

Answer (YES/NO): NO